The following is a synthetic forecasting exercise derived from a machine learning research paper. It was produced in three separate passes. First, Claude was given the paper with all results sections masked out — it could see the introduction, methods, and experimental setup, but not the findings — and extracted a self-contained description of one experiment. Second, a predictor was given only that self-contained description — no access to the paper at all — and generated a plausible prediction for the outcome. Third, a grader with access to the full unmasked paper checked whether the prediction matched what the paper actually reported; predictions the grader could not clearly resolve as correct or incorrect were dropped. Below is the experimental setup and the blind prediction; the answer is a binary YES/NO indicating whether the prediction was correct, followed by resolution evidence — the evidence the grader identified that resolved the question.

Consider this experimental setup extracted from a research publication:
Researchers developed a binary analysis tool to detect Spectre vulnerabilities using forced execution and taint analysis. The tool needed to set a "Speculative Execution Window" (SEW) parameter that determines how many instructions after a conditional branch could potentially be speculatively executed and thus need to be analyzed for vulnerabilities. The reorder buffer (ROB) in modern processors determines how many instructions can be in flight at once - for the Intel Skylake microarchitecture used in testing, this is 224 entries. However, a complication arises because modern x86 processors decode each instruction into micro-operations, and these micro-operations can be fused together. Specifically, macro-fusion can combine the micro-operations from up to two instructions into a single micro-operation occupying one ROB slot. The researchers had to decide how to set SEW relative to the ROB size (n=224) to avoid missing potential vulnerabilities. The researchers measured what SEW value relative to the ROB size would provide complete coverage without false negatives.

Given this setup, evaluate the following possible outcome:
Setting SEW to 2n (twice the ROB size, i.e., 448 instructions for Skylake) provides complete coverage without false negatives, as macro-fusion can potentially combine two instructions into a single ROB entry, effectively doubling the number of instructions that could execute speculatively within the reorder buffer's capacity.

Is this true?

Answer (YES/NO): YES